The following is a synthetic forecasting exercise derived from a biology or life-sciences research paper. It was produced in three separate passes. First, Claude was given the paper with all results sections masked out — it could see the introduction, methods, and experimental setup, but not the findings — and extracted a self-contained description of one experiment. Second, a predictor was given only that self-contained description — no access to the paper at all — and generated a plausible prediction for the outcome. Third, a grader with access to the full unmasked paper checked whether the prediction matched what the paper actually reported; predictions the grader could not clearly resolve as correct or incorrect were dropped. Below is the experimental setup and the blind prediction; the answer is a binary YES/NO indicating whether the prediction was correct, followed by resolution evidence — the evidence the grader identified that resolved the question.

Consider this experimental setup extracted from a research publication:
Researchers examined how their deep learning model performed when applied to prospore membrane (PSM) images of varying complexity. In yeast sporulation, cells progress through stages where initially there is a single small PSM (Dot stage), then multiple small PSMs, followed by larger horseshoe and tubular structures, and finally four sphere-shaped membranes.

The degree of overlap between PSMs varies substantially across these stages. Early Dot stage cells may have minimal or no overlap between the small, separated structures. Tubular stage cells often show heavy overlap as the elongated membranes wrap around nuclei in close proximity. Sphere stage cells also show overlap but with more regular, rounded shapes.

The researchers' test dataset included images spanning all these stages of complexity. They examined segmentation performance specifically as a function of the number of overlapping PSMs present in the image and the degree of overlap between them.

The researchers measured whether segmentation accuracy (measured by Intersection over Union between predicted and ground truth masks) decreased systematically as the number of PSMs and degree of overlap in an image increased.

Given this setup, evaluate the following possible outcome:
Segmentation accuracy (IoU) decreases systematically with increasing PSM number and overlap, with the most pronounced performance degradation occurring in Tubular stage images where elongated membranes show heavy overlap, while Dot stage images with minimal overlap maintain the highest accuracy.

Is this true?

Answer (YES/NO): NO